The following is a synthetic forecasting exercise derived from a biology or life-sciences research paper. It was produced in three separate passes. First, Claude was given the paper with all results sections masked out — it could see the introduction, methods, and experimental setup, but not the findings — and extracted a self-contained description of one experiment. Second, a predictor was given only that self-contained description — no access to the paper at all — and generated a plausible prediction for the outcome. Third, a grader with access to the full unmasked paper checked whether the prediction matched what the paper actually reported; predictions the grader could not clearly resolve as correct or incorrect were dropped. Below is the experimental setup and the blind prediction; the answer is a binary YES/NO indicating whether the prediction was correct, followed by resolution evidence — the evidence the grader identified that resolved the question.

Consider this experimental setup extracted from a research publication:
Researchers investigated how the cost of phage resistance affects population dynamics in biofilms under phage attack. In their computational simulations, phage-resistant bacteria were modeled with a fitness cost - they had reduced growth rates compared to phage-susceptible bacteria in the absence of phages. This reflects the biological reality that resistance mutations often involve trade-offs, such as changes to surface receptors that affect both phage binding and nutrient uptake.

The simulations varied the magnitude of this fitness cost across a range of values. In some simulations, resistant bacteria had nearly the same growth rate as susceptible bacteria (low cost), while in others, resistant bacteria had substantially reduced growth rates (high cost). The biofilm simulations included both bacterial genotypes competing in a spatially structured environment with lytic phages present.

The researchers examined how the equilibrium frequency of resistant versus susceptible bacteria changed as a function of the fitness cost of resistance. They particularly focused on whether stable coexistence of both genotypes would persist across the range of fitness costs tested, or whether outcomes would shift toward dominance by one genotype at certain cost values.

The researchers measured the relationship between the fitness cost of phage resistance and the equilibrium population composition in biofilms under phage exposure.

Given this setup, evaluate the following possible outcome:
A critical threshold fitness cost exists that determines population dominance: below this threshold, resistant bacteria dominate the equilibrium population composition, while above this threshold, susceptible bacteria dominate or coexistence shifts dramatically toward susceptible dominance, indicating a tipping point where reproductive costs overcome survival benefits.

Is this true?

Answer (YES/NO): NO